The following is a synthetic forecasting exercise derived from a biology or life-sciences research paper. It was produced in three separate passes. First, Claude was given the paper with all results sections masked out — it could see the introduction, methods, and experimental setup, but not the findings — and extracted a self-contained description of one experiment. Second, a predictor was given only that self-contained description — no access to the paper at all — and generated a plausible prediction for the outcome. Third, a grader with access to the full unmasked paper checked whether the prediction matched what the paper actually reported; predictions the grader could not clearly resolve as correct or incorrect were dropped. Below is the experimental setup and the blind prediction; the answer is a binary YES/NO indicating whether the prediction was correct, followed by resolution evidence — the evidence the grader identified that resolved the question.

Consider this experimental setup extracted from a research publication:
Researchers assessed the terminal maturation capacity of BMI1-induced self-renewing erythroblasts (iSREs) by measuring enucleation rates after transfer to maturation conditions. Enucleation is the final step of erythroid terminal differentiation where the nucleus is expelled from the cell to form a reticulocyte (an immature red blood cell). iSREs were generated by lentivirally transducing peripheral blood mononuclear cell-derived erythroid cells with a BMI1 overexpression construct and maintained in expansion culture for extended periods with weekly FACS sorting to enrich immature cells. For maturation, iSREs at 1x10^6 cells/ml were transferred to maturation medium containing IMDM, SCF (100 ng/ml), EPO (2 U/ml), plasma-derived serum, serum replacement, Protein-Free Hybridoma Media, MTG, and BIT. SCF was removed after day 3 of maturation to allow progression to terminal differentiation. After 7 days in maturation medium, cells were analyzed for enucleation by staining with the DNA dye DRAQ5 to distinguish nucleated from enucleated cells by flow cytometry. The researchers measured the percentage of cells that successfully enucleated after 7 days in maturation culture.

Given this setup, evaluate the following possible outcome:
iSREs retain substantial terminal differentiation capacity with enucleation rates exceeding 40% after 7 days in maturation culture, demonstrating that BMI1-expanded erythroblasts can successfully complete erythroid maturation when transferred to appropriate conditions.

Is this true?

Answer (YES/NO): YES